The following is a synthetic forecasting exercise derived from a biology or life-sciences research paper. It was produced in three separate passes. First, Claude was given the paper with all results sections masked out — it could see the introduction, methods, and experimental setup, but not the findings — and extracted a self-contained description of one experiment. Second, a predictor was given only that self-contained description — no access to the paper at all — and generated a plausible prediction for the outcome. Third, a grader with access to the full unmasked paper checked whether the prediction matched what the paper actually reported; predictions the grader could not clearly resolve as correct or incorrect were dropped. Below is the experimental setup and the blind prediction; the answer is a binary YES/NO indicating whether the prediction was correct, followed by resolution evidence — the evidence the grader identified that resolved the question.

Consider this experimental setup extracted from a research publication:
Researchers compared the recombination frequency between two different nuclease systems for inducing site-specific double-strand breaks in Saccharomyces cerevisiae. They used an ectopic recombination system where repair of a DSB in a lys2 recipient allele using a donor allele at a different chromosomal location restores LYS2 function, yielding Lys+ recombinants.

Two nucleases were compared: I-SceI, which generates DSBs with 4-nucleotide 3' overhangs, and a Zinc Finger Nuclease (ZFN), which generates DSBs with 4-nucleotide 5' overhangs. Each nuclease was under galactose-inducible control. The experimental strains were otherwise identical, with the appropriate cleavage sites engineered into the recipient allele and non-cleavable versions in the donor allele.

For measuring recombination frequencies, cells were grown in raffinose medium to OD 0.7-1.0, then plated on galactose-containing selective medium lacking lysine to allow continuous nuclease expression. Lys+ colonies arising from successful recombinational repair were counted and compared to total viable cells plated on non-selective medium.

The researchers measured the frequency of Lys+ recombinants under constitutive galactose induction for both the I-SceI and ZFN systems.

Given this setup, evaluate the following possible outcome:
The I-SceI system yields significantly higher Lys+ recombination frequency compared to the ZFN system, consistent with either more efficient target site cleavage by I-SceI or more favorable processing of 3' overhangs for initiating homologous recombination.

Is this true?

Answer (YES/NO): NO